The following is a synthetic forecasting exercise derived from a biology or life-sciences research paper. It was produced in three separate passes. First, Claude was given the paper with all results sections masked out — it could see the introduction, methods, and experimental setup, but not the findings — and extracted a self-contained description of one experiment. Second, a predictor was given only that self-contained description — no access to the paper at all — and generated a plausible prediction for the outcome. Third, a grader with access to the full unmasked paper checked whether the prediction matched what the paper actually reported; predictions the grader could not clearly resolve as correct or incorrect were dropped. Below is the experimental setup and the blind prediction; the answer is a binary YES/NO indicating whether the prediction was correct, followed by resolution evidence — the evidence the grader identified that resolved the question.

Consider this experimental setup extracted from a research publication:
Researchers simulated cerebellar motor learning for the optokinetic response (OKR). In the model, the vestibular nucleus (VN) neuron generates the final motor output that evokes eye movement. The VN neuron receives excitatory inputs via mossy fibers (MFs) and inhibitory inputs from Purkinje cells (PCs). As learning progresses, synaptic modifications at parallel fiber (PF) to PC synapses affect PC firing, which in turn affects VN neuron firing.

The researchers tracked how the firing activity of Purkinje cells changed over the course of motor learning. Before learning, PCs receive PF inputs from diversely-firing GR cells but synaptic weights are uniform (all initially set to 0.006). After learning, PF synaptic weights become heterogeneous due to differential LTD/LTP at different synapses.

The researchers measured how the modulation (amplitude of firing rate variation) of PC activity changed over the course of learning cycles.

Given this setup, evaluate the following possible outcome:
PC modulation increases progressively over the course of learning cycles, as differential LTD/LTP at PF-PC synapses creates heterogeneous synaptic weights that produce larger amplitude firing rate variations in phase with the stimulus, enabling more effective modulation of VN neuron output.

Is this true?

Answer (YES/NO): YES